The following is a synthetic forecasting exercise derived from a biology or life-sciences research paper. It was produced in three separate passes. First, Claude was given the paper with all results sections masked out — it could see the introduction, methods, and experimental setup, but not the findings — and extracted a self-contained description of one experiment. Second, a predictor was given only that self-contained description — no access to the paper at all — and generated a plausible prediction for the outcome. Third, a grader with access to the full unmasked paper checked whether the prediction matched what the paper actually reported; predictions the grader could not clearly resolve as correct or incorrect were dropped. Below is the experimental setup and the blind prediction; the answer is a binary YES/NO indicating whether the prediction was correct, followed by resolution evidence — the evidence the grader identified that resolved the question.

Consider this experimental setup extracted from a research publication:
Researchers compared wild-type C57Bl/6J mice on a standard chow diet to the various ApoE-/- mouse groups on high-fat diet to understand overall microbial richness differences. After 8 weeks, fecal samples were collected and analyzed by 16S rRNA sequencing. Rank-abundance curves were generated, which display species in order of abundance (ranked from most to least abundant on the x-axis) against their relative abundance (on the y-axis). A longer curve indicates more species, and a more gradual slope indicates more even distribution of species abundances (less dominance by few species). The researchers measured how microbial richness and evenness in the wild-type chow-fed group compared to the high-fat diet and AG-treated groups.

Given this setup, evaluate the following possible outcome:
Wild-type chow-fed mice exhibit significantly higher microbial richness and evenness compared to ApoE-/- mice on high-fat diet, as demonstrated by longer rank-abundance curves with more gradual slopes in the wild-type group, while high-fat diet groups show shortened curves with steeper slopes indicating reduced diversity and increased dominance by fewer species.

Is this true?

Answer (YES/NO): YES